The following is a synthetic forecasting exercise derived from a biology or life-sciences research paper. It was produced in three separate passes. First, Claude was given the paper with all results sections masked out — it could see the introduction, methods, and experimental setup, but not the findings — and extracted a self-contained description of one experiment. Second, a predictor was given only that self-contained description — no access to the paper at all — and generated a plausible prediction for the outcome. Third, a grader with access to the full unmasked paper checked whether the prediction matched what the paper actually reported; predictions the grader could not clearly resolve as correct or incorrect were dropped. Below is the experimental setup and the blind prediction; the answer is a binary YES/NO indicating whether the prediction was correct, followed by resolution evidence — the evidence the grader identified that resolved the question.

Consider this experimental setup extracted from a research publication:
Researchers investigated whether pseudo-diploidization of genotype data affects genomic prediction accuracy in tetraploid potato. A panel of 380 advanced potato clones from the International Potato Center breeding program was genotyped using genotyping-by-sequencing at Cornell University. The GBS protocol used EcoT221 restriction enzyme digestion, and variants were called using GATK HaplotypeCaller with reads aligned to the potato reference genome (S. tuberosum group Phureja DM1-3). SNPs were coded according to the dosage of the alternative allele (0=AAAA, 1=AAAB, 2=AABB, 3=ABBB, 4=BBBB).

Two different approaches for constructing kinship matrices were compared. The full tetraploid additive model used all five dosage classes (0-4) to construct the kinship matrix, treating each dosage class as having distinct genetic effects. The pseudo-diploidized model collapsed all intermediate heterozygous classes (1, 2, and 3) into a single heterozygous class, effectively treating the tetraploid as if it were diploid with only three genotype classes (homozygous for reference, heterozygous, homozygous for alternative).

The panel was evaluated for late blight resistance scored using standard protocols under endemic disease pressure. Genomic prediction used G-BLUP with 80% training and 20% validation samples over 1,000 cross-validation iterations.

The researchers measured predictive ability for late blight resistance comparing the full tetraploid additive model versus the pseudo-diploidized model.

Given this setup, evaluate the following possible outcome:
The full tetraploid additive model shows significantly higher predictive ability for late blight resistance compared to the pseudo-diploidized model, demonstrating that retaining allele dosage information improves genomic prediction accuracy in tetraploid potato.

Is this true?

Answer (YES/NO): YES